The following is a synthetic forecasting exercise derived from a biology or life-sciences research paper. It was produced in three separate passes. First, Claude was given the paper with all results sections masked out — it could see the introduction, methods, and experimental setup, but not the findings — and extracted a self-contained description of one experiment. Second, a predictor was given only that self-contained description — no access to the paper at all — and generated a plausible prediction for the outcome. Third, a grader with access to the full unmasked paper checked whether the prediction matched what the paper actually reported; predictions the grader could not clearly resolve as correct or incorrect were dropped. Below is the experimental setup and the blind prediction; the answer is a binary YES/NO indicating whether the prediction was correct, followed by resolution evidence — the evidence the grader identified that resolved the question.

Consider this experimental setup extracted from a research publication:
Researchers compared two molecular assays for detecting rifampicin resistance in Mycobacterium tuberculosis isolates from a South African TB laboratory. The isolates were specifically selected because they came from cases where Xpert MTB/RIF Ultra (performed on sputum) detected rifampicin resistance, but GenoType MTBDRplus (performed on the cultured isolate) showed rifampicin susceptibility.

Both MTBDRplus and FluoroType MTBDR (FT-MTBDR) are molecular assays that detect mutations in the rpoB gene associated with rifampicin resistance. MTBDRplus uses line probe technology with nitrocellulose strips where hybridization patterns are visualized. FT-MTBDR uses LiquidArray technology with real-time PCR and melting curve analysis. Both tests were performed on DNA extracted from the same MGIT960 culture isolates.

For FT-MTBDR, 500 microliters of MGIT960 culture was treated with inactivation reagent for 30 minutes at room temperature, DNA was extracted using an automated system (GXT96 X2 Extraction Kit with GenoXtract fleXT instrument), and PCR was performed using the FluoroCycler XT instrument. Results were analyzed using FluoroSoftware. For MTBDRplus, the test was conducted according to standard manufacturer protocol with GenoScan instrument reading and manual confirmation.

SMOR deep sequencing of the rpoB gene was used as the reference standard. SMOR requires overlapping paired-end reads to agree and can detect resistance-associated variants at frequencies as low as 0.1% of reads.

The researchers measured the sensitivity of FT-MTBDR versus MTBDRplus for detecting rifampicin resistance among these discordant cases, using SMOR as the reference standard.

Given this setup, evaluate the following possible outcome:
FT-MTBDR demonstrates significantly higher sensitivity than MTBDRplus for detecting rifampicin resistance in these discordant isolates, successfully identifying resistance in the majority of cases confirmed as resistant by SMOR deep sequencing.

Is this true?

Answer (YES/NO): YES